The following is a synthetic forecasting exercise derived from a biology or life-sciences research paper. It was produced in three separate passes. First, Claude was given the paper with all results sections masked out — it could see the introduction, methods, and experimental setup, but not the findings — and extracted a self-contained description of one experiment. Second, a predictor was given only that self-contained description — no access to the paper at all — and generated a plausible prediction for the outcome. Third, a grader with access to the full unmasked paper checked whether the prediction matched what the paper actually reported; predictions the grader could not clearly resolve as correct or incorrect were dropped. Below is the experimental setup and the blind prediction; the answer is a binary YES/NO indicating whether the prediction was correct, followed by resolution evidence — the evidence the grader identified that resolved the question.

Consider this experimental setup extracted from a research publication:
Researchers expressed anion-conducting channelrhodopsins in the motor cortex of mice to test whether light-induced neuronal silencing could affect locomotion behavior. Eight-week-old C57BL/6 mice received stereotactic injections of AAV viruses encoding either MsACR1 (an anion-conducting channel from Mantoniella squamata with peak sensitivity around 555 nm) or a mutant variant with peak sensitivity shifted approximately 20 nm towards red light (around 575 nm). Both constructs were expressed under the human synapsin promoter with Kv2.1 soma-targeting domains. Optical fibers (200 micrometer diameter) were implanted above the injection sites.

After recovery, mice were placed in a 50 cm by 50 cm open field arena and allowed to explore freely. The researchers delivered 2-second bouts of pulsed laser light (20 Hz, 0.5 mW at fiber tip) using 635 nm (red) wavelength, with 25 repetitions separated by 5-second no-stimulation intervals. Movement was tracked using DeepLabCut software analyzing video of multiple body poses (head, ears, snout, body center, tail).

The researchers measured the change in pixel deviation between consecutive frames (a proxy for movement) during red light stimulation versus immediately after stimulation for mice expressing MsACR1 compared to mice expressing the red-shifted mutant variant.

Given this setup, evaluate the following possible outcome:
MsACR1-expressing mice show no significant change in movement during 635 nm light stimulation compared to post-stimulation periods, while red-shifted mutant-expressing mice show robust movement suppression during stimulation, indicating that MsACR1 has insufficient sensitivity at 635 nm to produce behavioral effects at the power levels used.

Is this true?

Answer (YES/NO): NO